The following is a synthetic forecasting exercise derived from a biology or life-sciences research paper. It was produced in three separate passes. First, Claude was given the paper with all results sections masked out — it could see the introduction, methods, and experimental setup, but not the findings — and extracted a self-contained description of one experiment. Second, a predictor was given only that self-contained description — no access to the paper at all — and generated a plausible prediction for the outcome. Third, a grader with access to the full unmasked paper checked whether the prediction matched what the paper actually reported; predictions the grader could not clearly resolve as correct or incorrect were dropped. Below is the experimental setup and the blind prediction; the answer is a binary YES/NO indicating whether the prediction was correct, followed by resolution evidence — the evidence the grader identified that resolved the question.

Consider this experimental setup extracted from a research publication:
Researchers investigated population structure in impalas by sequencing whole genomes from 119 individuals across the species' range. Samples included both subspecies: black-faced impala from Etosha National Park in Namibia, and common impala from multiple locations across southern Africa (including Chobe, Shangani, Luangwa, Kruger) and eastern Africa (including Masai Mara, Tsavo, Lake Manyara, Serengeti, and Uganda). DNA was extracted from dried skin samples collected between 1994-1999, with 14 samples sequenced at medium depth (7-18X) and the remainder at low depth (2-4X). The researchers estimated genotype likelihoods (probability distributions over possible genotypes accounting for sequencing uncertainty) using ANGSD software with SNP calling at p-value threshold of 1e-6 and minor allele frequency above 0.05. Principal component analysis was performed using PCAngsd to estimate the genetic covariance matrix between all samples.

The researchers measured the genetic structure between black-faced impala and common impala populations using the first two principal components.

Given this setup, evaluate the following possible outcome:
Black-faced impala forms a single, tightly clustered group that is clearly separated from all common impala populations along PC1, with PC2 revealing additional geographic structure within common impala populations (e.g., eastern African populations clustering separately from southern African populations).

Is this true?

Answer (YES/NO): YES